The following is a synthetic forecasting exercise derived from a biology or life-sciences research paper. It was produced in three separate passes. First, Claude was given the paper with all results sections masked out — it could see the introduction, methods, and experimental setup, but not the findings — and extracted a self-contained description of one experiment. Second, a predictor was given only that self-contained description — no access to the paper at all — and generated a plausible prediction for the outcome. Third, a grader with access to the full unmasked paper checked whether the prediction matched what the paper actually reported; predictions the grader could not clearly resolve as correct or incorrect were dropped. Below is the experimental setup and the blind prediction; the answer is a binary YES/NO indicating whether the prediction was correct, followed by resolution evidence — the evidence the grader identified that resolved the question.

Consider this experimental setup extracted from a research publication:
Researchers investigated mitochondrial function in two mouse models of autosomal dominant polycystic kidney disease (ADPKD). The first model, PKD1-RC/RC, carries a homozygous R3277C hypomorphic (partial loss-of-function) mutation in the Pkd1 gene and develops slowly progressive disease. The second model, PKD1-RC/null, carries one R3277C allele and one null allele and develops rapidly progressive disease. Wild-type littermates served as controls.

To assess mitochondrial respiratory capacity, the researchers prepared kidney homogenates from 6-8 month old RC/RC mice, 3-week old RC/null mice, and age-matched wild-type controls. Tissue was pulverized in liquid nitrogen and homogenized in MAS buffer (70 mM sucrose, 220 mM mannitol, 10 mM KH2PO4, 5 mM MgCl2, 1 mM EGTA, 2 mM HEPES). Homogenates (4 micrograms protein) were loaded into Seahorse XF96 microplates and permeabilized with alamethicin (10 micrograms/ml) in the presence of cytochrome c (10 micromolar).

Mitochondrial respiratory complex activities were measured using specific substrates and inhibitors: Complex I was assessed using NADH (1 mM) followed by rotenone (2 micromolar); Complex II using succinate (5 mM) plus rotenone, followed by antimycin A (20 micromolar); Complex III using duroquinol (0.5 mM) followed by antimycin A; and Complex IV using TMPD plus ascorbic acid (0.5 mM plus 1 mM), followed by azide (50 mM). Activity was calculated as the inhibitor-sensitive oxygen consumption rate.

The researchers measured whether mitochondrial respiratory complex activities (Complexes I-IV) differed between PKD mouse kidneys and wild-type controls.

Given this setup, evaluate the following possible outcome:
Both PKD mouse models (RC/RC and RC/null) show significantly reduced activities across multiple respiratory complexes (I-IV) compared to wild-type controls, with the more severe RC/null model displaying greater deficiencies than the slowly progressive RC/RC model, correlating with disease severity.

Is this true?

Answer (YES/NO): NO